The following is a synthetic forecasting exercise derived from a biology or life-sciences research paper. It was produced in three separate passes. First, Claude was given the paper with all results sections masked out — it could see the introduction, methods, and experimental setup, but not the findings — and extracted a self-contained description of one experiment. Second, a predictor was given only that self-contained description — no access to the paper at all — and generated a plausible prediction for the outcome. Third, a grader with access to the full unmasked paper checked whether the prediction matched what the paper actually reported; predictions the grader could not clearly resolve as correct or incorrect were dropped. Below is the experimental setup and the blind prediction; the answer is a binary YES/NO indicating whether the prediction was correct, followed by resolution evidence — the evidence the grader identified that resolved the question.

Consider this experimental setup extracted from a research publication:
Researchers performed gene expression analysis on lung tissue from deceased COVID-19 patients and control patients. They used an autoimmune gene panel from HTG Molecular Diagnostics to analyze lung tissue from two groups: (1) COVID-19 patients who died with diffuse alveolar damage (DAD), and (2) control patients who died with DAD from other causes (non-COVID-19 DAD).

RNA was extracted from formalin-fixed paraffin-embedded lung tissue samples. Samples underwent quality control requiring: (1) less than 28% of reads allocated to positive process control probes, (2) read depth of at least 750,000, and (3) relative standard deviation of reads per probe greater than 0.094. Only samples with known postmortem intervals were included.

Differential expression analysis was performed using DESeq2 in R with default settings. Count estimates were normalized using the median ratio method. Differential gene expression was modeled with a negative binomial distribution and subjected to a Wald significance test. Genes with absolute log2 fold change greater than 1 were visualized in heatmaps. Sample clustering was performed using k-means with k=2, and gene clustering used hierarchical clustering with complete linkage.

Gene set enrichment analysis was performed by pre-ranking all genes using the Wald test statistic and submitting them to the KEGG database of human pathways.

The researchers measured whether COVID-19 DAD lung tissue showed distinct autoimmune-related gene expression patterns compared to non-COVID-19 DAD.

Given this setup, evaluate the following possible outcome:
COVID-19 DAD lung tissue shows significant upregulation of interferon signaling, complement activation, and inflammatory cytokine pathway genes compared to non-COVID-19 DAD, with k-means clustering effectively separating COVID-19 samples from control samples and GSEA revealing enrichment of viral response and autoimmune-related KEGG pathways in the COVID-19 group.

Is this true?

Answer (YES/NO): NO